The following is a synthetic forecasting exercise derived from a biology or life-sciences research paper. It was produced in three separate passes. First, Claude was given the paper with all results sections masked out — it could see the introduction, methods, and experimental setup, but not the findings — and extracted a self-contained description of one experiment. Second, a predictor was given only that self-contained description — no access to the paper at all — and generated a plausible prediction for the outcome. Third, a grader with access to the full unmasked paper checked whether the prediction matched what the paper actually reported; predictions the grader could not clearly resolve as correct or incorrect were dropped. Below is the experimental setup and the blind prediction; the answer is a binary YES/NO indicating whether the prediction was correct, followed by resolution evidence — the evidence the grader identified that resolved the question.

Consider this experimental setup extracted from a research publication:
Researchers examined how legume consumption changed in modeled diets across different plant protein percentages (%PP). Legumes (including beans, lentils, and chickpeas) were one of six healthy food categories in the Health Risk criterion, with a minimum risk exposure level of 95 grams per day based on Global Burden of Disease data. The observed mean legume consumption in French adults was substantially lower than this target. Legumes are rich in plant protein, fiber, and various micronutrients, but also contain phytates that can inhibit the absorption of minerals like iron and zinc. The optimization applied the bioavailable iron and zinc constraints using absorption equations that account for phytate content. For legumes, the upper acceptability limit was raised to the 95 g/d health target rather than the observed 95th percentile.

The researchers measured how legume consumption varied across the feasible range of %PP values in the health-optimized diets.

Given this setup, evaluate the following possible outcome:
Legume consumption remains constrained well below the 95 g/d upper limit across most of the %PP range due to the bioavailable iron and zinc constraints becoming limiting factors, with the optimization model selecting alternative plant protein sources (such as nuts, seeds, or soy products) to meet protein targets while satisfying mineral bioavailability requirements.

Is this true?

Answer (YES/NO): NO